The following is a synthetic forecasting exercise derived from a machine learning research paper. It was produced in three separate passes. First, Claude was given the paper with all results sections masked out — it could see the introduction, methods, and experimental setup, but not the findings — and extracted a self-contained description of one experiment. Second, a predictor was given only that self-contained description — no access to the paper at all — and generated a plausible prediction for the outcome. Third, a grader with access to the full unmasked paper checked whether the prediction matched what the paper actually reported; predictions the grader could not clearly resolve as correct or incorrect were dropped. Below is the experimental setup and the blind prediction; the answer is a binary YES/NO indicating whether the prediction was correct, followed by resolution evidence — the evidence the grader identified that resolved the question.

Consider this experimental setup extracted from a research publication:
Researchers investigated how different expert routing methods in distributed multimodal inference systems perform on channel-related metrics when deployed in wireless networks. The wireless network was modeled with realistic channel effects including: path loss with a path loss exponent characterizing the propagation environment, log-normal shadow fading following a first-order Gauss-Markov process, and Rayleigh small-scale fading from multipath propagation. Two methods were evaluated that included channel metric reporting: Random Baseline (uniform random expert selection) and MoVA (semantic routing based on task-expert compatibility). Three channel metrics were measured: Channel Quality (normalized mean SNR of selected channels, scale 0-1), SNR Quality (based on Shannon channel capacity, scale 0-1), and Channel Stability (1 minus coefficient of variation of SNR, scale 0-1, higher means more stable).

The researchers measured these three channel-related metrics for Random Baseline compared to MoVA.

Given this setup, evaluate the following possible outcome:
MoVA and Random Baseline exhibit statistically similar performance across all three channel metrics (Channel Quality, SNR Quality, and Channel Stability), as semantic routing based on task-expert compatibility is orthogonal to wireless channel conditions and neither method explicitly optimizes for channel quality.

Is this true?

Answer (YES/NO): NO